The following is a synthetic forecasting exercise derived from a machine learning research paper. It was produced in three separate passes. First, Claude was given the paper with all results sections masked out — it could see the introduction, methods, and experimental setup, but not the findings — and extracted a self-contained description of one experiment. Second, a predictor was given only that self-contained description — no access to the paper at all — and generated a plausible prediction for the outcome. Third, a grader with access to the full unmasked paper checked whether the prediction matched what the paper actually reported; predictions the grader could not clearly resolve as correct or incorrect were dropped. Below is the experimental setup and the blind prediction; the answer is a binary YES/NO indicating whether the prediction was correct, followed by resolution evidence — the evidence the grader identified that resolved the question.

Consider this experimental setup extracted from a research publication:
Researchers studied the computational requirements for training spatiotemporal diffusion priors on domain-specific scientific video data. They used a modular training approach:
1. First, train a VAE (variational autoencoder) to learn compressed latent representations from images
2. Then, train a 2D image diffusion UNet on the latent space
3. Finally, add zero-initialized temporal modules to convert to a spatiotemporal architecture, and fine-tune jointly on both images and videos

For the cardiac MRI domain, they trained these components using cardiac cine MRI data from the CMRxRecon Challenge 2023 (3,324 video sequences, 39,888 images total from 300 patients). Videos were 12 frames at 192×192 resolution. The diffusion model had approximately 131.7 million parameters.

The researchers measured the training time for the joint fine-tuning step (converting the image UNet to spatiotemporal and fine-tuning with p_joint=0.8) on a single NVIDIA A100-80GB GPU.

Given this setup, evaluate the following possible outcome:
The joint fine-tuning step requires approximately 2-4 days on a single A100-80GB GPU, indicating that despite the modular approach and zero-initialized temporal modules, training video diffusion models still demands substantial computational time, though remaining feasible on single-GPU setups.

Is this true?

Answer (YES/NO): NO